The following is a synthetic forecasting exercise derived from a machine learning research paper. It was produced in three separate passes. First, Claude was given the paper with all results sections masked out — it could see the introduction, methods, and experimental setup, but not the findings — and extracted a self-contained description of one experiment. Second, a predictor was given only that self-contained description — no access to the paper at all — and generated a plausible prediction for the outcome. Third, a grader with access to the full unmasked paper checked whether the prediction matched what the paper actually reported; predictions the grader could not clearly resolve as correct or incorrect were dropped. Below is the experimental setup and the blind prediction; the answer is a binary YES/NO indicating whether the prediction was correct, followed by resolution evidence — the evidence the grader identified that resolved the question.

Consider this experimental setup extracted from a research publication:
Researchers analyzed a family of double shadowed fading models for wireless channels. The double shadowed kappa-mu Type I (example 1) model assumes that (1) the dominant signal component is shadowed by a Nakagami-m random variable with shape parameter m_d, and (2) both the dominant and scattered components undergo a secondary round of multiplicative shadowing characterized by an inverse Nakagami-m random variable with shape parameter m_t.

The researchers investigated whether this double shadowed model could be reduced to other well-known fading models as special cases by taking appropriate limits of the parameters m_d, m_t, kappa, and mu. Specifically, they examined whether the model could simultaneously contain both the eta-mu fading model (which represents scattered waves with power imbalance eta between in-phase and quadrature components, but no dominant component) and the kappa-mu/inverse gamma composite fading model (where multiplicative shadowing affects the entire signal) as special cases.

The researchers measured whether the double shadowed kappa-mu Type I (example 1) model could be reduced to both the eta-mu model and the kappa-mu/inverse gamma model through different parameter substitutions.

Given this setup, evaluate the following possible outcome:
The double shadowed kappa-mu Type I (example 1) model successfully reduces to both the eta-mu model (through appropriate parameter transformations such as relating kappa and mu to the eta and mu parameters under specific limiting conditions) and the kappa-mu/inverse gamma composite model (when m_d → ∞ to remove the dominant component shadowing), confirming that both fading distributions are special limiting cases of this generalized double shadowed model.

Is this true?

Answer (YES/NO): YES